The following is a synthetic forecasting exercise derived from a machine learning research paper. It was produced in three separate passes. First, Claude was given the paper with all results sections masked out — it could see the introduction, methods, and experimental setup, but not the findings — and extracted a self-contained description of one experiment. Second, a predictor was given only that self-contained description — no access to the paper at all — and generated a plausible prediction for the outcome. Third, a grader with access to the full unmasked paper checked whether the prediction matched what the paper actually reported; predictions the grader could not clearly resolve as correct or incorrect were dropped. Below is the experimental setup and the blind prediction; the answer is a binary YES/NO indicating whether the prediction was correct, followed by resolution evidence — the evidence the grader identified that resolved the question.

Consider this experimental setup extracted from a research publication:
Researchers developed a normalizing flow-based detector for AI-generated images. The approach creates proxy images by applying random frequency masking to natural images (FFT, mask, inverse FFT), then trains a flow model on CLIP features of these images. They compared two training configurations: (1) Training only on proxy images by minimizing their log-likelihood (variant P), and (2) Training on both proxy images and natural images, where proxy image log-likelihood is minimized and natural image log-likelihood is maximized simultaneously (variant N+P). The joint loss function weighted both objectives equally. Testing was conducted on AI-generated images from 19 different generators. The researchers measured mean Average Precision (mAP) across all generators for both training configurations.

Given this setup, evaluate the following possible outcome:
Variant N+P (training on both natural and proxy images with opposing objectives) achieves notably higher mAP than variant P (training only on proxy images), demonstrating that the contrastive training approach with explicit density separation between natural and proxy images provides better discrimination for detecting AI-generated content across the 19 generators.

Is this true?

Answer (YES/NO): YES